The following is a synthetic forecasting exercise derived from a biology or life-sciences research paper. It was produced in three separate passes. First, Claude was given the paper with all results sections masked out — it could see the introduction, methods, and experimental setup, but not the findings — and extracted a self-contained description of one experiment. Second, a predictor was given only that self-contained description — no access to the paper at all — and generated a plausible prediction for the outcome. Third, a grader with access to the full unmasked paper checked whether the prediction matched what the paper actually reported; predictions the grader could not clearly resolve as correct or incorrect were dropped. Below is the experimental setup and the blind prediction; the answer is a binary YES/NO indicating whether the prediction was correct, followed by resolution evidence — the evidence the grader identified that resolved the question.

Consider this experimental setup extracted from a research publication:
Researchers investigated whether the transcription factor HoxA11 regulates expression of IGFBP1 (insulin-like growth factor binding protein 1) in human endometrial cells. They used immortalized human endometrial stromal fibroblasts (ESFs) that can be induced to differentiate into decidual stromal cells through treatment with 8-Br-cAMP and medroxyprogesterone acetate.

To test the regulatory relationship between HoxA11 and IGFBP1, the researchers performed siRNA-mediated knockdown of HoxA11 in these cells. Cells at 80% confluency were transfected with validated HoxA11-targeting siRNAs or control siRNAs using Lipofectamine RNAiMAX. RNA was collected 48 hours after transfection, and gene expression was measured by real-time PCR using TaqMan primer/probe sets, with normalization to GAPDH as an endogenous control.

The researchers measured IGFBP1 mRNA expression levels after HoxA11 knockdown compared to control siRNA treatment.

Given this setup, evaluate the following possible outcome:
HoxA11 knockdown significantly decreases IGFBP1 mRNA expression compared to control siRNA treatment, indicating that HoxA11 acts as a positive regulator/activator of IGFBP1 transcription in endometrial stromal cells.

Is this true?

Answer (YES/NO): NO